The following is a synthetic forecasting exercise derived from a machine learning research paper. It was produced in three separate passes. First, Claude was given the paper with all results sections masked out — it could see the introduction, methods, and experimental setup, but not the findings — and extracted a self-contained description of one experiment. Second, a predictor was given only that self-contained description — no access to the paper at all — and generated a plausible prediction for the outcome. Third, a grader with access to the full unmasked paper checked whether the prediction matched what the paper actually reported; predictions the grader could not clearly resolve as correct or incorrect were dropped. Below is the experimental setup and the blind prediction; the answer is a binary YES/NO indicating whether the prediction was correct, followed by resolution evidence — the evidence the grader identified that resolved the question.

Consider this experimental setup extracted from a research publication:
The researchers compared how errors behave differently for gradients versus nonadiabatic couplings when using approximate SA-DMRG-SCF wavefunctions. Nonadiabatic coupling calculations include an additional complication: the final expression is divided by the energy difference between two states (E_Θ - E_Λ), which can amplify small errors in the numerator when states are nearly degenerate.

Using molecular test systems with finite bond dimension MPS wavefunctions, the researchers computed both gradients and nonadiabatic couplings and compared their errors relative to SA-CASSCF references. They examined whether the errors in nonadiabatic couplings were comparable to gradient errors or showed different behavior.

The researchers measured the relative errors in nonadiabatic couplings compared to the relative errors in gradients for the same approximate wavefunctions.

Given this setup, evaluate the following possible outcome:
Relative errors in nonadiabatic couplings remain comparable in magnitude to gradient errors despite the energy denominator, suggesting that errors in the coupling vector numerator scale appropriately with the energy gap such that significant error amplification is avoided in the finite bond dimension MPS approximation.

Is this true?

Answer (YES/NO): NO